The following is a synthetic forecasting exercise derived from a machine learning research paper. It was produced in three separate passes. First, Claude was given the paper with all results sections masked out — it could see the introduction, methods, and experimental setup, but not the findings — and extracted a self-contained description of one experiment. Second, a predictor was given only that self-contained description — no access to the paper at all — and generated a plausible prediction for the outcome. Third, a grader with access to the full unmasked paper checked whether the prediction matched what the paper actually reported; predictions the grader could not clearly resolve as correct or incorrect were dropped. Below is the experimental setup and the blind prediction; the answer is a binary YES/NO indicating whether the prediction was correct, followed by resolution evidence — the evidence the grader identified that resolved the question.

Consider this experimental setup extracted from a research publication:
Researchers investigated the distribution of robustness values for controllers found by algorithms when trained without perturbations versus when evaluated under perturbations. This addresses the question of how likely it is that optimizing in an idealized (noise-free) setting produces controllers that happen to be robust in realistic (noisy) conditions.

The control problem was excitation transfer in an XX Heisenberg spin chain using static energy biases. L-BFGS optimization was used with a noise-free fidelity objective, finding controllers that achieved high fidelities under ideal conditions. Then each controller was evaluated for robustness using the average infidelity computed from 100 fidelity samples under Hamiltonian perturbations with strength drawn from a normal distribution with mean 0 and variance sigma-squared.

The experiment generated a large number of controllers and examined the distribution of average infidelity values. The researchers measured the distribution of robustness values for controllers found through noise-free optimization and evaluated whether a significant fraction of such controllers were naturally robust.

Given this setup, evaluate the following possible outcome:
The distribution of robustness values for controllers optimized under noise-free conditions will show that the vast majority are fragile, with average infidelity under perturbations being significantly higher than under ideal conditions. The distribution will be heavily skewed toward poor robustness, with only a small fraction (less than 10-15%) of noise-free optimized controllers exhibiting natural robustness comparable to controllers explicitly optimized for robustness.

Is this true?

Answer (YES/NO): NO